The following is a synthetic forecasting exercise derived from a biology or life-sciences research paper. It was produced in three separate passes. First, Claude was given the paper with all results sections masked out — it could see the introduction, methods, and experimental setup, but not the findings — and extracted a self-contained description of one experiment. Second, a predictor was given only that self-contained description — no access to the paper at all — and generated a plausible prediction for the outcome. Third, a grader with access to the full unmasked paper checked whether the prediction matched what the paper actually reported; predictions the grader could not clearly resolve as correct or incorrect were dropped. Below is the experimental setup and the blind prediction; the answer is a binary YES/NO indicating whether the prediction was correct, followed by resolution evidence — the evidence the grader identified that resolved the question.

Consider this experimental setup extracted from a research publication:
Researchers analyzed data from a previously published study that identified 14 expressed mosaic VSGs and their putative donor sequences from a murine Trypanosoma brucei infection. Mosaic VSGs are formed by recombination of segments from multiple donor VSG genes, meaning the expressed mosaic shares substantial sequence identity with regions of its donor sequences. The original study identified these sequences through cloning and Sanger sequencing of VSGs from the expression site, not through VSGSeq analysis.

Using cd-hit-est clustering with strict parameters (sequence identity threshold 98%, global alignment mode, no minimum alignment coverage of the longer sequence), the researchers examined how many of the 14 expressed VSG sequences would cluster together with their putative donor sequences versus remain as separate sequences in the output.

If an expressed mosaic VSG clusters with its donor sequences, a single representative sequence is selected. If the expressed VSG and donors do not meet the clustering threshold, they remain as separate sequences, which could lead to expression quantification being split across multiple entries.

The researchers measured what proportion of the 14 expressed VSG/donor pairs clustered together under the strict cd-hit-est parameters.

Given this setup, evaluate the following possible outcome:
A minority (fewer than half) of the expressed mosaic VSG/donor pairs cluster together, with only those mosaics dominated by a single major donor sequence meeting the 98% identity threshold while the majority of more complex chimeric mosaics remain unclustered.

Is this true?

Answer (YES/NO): YES